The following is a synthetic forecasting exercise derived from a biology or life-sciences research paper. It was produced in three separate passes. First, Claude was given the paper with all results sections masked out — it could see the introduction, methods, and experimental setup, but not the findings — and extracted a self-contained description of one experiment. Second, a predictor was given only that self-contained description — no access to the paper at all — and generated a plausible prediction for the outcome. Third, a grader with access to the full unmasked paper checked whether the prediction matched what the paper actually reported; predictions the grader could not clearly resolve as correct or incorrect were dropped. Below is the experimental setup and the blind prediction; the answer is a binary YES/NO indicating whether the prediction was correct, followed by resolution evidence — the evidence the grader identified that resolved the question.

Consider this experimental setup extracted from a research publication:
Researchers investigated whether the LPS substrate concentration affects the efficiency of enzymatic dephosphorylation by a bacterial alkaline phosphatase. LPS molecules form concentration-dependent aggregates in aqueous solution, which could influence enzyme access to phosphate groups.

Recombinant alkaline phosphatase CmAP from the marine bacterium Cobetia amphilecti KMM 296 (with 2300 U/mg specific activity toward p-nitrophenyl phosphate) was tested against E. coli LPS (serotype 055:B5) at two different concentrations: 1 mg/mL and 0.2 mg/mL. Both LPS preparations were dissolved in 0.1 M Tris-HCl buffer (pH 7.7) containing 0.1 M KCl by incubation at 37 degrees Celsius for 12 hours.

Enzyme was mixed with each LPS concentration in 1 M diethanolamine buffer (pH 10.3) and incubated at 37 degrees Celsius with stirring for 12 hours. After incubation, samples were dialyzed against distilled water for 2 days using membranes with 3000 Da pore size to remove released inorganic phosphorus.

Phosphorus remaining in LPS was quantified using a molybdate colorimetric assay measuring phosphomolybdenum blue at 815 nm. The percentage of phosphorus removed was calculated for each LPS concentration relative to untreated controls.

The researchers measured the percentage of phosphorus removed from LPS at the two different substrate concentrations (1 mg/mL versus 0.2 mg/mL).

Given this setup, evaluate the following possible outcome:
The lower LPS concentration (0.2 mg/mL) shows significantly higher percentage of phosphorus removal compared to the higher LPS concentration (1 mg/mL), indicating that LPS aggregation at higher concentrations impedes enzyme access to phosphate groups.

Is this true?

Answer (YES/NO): YES